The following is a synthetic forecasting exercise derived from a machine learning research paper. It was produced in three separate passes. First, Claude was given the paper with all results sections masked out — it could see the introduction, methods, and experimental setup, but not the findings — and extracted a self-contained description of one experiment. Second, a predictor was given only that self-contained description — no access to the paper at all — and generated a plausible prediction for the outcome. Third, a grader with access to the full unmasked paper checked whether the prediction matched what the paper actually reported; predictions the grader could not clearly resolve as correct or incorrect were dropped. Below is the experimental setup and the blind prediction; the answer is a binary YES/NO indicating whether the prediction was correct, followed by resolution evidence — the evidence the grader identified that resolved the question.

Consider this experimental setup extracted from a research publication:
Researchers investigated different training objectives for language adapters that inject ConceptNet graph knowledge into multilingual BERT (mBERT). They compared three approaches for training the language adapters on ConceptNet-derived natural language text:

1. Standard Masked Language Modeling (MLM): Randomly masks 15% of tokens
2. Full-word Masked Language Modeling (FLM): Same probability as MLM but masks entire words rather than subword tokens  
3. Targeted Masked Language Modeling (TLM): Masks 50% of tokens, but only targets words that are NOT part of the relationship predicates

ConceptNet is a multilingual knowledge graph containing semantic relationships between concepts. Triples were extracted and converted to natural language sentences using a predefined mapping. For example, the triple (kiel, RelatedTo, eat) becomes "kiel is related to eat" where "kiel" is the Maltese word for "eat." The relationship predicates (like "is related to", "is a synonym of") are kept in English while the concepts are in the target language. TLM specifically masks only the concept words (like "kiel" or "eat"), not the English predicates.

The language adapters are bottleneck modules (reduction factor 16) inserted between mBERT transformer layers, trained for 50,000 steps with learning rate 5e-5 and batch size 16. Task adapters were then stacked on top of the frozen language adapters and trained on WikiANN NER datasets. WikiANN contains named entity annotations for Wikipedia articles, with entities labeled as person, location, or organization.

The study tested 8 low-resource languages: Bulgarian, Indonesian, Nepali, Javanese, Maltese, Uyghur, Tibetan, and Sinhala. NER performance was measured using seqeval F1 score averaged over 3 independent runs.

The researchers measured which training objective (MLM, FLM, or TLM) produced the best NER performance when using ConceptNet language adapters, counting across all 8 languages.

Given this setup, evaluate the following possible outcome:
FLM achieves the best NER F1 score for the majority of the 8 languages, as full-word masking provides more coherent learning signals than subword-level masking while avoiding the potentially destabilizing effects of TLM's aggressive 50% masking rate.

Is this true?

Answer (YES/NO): NO